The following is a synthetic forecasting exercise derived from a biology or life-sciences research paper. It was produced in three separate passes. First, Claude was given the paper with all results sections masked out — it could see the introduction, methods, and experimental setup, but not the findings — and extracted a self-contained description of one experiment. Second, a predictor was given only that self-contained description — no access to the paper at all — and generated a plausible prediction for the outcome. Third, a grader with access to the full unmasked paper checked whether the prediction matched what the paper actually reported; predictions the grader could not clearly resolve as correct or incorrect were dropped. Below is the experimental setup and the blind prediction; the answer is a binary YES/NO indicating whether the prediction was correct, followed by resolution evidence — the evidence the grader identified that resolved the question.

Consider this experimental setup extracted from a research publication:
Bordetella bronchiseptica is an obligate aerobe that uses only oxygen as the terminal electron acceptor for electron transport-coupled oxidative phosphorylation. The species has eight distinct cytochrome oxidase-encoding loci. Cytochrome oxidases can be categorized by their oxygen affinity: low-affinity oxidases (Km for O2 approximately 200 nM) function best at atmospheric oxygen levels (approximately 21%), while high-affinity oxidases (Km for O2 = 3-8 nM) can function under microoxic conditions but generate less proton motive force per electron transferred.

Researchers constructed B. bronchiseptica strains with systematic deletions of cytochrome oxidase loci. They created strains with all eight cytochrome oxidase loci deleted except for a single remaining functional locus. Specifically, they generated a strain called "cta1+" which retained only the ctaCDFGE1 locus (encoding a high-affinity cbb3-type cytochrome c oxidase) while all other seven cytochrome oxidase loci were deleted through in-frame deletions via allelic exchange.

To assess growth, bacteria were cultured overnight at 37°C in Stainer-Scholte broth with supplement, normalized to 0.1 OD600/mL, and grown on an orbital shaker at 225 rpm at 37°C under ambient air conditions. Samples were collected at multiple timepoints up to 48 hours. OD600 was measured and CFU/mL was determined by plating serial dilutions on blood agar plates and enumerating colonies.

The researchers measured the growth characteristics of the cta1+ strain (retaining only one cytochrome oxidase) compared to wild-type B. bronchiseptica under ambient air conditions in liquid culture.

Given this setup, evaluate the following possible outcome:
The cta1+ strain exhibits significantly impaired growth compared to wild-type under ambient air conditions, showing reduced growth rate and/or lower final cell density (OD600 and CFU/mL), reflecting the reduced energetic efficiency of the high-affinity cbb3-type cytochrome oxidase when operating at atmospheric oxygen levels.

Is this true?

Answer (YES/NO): NO